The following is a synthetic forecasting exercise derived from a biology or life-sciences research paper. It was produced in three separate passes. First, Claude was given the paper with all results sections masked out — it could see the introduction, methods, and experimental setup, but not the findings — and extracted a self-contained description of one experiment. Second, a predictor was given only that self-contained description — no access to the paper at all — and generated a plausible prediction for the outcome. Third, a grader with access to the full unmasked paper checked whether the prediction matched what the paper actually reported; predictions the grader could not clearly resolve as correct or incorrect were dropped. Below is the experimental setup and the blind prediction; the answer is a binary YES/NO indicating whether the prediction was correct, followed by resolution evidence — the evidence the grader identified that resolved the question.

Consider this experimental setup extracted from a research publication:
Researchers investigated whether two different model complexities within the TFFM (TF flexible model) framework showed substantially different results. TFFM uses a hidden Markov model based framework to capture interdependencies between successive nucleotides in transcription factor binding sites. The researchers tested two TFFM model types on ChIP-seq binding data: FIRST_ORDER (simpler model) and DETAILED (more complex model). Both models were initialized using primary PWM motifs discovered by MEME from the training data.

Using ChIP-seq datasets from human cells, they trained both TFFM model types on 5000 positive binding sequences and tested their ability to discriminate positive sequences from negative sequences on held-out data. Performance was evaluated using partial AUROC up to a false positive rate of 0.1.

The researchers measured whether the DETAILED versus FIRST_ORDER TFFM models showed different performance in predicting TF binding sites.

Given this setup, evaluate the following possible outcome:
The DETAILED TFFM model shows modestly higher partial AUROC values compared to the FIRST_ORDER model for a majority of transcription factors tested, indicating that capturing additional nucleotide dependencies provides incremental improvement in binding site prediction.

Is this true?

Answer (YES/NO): NO